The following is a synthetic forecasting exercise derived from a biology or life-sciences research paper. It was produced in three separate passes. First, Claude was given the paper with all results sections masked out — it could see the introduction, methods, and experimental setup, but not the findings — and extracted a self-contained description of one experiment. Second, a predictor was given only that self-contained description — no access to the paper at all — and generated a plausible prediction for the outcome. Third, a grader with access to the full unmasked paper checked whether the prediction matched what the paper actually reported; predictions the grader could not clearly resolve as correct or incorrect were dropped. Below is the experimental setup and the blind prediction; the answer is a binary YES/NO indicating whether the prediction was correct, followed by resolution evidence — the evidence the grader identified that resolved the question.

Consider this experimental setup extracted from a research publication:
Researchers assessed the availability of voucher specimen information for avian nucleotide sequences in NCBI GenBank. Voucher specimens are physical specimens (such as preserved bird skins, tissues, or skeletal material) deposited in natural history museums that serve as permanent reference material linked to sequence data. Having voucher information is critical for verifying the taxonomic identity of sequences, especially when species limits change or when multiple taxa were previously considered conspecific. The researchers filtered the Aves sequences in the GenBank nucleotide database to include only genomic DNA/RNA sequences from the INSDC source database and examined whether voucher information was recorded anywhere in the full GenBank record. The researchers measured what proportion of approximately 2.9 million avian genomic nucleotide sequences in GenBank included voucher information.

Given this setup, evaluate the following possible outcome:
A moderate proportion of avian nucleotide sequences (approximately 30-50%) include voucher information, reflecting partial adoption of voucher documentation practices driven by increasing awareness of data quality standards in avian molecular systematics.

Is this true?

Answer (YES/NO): NO